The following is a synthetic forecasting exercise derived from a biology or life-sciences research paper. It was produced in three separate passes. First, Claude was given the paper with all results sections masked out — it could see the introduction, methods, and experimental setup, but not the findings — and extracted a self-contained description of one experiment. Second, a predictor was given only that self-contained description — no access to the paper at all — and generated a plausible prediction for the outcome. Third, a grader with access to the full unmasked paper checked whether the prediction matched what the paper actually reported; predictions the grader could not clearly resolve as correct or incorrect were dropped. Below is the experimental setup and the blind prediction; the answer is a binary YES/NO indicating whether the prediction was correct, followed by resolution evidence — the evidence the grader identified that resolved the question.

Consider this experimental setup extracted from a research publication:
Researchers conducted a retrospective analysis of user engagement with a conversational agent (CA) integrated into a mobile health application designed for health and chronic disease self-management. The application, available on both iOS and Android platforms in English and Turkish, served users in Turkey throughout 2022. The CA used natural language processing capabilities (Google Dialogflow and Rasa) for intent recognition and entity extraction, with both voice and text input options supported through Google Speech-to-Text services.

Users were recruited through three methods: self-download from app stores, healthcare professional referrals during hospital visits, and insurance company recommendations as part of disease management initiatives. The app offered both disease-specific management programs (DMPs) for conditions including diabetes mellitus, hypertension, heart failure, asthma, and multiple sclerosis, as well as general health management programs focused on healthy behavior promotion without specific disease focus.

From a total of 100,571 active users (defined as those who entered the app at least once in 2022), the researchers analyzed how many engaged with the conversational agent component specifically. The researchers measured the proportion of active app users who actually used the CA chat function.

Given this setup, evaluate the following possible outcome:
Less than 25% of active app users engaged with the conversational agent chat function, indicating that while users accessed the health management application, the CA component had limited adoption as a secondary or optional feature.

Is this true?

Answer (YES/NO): YES